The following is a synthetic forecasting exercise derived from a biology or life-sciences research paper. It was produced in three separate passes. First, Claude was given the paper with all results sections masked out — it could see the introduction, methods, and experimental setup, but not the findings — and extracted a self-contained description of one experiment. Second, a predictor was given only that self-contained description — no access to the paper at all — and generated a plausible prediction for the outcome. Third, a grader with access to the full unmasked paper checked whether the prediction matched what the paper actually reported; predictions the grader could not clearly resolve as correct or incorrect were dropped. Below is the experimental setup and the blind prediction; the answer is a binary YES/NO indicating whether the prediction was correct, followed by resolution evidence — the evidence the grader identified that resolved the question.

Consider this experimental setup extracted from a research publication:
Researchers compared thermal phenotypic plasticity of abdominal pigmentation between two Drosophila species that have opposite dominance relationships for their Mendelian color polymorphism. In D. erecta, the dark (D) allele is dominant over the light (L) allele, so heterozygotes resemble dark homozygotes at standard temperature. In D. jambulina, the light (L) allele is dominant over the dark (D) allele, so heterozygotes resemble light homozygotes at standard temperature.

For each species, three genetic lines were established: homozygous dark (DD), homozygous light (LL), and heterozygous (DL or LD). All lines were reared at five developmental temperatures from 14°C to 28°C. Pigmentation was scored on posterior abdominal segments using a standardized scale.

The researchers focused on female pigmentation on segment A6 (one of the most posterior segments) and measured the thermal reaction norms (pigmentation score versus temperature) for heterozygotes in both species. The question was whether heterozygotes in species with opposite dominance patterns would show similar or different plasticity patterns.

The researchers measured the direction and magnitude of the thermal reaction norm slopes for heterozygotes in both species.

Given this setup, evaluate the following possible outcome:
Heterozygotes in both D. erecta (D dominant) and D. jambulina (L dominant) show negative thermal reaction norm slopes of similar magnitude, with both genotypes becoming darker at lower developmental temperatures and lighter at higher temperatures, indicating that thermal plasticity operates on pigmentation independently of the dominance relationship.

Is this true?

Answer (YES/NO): NO